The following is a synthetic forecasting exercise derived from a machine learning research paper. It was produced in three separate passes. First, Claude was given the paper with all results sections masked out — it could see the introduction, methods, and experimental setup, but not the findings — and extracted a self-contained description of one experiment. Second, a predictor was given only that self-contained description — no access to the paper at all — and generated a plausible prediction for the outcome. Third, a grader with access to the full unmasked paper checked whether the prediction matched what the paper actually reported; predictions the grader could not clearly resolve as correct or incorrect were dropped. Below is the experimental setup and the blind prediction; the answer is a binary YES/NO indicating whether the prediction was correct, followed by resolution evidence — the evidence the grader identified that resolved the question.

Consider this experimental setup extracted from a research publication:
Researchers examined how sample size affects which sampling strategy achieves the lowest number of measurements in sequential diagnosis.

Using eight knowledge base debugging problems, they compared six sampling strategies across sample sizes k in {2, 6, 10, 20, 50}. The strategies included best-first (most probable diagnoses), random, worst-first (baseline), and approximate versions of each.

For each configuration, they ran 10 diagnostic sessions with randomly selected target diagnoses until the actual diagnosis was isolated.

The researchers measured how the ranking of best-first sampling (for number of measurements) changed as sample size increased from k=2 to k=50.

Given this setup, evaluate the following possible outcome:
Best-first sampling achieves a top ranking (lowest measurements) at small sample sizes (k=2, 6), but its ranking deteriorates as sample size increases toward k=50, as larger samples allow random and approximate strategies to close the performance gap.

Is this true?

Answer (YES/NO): YES